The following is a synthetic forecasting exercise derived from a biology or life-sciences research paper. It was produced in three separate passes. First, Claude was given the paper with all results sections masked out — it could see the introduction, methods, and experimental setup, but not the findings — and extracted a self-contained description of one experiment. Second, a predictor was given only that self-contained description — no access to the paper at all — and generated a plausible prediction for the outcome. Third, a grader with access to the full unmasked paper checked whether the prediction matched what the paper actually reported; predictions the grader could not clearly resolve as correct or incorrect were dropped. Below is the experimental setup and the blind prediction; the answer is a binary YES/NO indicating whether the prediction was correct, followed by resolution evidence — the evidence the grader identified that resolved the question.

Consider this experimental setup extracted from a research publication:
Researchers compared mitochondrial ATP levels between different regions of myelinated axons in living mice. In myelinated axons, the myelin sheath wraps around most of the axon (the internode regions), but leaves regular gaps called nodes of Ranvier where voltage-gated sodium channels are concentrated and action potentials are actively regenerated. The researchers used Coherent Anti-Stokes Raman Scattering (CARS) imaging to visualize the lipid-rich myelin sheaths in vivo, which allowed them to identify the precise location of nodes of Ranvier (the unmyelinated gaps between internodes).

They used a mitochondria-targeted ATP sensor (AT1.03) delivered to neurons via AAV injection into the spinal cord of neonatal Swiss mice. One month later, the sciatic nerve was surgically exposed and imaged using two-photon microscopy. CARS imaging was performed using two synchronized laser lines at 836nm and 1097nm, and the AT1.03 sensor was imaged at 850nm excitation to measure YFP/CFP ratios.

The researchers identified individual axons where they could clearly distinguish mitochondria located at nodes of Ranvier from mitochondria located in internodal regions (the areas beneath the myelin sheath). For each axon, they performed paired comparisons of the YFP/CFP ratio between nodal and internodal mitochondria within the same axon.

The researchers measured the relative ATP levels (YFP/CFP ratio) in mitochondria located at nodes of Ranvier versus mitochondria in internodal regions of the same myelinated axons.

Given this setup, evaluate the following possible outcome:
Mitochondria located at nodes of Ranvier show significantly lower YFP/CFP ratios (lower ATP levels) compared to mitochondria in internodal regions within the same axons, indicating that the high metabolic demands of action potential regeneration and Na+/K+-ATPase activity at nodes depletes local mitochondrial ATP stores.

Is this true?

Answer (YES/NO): NO